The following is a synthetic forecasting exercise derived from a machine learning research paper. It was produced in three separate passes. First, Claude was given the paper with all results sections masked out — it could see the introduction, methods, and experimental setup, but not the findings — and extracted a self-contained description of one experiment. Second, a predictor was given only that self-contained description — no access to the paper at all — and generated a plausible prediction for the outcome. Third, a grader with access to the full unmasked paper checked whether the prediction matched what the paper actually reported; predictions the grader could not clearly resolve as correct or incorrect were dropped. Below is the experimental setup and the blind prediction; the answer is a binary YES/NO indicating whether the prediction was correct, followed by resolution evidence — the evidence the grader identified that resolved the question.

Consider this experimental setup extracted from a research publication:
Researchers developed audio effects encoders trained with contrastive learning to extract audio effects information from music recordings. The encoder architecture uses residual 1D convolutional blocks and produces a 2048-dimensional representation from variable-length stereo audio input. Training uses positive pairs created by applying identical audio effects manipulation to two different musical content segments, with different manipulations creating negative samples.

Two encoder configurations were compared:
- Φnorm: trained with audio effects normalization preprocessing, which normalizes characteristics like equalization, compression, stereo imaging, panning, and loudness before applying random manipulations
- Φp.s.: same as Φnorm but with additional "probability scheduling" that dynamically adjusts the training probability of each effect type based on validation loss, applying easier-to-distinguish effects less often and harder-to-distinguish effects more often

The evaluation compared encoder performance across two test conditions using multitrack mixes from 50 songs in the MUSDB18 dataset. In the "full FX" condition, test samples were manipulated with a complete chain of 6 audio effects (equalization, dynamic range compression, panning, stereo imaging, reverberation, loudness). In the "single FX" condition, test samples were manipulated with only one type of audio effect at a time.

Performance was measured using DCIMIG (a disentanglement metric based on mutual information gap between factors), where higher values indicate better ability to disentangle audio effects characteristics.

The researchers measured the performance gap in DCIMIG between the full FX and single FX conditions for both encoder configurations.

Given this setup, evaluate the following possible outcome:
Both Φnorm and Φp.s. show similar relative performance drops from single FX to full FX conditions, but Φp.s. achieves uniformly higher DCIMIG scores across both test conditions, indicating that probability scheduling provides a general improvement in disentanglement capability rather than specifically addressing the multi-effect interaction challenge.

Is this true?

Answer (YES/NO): NO